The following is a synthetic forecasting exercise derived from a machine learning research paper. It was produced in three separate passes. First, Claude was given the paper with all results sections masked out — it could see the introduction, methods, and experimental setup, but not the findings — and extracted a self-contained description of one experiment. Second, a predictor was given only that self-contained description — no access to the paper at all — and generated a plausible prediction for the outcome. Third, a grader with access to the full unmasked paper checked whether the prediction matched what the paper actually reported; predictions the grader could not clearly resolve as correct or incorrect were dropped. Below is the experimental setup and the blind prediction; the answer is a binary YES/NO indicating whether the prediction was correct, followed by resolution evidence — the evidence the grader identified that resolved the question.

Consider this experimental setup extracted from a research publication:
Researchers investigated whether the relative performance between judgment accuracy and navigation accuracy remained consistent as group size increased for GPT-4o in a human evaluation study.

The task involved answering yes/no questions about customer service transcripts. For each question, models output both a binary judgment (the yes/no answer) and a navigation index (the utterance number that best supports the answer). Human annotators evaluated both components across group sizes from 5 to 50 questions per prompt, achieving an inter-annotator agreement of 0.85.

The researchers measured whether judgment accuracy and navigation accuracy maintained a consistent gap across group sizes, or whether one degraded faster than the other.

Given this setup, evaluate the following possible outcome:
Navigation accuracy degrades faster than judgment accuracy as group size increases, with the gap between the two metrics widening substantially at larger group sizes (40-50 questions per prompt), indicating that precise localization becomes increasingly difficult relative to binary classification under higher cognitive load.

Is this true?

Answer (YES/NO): NO